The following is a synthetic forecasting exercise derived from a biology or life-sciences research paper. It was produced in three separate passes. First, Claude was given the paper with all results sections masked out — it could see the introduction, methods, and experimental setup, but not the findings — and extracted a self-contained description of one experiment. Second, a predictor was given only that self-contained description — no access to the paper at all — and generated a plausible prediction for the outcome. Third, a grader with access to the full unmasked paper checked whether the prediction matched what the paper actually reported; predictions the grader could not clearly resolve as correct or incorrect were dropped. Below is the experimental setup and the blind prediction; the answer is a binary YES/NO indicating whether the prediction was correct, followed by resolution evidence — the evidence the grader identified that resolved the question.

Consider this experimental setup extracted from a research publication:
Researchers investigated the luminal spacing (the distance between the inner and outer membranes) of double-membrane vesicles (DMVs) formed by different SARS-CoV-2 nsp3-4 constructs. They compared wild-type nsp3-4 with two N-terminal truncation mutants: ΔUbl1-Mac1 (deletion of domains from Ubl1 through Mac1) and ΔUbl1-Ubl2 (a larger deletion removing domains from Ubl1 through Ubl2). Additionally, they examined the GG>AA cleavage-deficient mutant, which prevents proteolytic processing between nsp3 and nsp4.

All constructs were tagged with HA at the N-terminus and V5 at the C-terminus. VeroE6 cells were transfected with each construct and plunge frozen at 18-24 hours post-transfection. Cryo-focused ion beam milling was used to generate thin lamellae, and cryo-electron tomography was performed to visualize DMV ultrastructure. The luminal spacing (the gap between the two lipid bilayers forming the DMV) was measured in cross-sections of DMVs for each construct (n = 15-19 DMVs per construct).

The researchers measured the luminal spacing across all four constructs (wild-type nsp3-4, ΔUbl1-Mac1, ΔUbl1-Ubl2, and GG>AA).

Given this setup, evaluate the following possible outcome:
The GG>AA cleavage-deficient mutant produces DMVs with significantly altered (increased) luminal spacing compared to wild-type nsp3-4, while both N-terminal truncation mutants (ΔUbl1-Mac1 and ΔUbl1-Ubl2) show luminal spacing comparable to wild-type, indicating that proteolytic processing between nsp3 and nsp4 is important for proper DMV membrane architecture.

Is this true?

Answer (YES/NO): NO